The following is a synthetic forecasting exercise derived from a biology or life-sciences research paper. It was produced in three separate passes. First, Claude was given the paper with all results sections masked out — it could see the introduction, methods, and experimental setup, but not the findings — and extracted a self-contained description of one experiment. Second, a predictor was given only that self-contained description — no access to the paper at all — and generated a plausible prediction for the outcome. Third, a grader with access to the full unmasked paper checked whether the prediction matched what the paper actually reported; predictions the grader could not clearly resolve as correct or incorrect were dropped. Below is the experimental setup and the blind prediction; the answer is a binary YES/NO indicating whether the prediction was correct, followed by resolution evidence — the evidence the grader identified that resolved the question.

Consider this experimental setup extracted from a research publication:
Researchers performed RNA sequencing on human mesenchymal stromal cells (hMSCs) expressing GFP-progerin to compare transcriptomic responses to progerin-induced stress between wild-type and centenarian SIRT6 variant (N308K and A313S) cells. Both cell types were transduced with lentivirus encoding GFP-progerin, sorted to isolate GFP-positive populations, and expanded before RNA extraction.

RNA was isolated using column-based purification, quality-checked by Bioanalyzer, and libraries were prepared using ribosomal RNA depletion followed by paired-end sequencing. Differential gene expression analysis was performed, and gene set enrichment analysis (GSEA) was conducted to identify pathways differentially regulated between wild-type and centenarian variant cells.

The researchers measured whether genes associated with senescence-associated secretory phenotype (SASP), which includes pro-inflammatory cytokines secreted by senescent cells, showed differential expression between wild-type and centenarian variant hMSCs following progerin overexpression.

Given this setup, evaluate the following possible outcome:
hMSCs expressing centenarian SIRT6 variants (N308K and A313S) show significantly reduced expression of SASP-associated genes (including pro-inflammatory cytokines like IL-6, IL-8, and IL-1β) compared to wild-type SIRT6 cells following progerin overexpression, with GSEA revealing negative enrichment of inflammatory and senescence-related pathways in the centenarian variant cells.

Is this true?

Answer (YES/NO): NO